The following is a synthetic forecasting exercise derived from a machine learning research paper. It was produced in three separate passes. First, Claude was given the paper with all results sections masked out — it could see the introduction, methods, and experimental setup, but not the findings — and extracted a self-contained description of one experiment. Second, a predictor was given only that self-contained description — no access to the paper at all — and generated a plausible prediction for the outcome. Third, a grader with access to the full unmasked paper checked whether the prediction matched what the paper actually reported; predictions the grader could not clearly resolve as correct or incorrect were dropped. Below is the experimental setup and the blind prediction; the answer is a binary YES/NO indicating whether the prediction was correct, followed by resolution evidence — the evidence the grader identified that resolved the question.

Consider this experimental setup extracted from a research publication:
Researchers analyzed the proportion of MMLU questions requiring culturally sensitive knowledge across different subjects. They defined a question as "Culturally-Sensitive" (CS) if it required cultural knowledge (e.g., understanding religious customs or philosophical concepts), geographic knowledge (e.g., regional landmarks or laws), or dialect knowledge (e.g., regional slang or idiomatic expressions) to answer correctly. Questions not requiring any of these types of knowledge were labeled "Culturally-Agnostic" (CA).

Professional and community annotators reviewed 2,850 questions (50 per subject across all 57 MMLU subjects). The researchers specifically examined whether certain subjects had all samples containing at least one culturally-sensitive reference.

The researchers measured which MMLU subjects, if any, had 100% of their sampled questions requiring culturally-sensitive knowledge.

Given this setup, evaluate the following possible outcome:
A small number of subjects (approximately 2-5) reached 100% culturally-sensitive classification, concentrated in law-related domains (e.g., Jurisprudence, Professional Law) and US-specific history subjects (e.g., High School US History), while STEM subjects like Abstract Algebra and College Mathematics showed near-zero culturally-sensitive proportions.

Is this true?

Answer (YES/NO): NO